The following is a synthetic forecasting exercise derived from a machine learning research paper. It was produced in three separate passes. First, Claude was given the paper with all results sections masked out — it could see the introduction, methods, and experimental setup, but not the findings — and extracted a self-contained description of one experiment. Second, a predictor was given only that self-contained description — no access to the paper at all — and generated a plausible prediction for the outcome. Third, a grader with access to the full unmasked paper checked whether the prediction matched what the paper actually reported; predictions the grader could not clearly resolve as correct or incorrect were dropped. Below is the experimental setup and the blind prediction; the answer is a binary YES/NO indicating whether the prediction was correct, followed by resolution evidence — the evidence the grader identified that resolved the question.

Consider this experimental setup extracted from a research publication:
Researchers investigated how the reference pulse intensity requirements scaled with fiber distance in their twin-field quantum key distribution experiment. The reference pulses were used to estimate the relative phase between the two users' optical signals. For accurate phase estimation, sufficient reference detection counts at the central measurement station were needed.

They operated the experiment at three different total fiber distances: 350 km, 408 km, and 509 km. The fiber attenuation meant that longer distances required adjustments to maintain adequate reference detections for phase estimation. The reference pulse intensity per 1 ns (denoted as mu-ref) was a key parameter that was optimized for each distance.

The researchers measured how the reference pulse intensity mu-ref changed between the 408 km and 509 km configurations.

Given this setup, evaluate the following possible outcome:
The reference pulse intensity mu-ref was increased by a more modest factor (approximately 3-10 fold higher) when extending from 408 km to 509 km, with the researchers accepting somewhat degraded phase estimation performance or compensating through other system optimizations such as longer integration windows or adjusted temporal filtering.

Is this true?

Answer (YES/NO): YES